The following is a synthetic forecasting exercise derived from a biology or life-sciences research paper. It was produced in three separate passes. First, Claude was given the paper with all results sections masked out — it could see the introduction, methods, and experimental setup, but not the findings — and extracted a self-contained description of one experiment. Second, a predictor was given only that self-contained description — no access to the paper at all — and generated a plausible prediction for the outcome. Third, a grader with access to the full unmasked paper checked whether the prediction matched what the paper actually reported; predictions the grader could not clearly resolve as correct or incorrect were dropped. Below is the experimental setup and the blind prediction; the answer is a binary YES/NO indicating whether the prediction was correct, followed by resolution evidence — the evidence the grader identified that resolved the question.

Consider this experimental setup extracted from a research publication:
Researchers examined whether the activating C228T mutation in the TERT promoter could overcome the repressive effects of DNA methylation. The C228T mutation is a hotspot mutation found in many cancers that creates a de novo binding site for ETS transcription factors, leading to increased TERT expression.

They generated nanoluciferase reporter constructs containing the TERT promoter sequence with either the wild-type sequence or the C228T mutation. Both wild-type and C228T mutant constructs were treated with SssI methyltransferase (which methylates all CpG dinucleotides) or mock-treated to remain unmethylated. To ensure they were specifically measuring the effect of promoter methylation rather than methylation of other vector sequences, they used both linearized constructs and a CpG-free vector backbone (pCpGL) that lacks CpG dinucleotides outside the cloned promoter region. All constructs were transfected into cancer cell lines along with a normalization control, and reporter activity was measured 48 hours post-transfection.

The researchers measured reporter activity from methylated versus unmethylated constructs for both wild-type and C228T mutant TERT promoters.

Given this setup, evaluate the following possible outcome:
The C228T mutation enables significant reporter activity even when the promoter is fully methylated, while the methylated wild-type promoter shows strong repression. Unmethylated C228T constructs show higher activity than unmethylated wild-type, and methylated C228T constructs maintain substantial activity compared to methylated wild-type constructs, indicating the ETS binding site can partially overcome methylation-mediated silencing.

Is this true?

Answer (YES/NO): NO